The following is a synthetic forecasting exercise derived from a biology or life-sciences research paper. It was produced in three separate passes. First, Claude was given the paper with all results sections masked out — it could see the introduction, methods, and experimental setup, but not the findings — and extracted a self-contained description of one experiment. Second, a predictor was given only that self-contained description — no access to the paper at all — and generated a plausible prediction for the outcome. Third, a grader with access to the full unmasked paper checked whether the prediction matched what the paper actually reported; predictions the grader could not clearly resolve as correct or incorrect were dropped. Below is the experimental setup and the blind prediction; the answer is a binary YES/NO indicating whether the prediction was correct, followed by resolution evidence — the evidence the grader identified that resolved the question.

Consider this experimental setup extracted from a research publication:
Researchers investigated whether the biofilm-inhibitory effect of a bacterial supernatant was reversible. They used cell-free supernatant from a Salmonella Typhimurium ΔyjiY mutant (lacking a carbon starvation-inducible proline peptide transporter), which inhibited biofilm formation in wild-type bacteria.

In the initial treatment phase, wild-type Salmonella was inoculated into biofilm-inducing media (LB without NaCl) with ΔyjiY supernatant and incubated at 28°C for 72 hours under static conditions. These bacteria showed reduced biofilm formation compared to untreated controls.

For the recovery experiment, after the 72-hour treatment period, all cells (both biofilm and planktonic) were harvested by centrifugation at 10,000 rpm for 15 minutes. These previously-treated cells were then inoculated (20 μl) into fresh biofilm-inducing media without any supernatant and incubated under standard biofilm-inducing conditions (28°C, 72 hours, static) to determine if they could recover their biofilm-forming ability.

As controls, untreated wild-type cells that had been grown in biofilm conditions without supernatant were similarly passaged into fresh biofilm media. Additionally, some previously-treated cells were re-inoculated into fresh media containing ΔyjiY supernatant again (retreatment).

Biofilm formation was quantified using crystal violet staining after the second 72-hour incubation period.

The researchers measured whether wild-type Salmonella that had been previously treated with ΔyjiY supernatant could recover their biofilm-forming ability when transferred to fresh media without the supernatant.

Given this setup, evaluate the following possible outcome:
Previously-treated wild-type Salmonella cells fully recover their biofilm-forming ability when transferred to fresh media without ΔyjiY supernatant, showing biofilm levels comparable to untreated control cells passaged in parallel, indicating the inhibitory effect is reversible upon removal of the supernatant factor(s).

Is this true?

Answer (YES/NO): YES